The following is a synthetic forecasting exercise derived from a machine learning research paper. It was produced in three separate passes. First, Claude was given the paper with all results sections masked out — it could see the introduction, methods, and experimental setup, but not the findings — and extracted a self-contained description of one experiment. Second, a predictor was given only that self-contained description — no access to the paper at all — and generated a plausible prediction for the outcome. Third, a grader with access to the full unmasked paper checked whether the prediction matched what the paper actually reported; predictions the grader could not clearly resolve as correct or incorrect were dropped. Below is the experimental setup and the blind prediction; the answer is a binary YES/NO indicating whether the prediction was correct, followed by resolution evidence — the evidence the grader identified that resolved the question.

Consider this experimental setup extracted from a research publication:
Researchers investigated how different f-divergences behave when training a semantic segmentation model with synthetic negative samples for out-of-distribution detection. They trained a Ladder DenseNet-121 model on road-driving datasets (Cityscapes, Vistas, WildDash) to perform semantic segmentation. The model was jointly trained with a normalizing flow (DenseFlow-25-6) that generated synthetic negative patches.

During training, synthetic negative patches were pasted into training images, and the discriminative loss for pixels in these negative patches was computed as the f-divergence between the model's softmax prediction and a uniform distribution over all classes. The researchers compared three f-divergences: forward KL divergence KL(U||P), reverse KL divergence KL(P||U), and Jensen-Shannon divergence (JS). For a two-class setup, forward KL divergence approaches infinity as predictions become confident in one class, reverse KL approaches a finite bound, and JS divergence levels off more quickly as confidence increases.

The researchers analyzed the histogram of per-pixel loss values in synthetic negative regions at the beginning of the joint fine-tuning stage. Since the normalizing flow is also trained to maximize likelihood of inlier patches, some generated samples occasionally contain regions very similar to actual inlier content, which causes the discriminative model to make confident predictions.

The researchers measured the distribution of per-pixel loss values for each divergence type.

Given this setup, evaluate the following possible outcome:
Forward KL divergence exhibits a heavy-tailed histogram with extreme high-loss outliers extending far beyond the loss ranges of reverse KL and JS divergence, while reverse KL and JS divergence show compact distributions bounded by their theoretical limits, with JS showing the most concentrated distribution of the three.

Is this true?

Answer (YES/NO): NO